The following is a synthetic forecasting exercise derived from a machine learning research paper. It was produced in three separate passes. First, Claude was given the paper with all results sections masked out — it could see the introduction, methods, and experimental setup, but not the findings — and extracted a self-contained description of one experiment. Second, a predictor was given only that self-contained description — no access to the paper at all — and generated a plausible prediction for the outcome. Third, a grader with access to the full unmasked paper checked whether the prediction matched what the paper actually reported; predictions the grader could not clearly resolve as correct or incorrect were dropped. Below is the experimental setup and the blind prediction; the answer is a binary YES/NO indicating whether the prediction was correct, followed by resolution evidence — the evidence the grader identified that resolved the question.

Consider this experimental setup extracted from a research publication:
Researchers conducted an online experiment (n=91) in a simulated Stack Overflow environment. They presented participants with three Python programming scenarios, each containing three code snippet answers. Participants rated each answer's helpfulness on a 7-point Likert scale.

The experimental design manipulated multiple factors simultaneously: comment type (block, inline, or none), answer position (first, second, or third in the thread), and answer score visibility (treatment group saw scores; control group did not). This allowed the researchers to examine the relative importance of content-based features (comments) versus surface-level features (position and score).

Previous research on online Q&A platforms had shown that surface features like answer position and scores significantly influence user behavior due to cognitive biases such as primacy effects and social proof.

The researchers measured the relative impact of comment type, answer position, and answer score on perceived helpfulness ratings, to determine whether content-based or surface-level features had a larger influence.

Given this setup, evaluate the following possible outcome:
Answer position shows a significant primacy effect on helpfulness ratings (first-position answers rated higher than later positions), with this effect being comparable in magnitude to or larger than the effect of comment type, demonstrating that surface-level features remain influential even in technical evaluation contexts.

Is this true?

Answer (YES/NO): NO